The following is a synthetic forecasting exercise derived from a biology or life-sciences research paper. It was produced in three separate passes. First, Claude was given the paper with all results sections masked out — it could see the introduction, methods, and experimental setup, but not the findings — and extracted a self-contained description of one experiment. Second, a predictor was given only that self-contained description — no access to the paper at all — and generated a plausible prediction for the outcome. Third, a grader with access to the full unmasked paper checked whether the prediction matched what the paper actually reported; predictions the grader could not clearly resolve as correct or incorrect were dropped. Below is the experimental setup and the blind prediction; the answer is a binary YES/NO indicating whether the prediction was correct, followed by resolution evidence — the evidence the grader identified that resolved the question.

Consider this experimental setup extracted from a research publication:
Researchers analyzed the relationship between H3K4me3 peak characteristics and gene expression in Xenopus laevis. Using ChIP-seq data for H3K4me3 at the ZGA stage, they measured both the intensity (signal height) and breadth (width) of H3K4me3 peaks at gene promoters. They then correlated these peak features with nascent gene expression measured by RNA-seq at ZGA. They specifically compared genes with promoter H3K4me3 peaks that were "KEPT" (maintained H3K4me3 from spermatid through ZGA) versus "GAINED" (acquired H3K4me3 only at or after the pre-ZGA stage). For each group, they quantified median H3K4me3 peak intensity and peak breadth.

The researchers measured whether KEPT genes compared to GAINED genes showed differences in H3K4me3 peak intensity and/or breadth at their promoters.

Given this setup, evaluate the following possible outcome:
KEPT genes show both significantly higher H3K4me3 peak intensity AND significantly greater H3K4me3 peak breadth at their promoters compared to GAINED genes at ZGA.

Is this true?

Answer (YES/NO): YES